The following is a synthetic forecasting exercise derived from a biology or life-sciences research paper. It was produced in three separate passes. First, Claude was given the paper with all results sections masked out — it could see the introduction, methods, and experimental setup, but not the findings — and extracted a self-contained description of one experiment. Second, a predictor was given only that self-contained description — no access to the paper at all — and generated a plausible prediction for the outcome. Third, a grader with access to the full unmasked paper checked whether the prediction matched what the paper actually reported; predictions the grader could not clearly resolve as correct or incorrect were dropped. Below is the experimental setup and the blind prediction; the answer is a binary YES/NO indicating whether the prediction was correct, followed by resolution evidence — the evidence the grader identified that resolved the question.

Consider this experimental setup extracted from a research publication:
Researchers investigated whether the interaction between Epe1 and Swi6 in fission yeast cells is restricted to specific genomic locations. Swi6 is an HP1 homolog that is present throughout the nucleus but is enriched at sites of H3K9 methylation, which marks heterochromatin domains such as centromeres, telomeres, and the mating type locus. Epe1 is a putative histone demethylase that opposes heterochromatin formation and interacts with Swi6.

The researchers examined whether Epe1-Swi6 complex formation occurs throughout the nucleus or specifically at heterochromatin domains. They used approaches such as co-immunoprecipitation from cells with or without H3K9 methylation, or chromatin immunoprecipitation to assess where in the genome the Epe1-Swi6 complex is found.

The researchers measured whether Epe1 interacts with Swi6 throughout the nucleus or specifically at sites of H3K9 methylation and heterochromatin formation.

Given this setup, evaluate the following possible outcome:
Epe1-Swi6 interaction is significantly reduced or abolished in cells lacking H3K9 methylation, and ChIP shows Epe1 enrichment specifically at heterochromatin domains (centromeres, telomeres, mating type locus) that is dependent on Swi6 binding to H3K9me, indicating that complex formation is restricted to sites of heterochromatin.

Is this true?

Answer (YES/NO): YES